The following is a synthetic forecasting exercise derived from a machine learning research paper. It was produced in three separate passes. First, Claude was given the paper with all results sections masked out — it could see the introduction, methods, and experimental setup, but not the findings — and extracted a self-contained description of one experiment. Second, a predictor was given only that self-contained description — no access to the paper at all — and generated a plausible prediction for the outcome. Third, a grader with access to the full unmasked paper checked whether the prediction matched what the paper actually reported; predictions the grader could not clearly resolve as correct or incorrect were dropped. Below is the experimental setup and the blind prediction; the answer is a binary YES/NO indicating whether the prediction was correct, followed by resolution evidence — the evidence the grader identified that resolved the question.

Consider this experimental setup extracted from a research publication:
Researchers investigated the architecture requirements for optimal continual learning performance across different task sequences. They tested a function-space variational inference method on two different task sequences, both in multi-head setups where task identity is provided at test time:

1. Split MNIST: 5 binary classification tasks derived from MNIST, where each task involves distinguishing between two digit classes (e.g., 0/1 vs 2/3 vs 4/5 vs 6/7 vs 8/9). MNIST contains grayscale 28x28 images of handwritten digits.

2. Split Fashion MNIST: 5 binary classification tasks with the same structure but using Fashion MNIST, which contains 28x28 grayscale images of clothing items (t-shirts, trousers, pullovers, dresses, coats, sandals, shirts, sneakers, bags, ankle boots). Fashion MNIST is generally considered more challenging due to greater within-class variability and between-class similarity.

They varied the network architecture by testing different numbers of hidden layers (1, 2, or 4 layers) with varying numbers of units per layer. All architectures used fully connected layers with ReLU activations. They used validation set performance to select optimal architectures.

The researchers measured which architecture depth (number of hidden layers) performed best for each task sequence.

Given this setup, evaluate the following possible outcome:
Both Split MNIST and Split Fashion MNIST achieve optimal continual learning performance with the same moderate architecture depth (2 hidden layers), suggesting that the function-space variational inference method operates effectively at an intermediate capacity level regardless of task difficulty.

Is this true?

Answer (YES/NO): NO